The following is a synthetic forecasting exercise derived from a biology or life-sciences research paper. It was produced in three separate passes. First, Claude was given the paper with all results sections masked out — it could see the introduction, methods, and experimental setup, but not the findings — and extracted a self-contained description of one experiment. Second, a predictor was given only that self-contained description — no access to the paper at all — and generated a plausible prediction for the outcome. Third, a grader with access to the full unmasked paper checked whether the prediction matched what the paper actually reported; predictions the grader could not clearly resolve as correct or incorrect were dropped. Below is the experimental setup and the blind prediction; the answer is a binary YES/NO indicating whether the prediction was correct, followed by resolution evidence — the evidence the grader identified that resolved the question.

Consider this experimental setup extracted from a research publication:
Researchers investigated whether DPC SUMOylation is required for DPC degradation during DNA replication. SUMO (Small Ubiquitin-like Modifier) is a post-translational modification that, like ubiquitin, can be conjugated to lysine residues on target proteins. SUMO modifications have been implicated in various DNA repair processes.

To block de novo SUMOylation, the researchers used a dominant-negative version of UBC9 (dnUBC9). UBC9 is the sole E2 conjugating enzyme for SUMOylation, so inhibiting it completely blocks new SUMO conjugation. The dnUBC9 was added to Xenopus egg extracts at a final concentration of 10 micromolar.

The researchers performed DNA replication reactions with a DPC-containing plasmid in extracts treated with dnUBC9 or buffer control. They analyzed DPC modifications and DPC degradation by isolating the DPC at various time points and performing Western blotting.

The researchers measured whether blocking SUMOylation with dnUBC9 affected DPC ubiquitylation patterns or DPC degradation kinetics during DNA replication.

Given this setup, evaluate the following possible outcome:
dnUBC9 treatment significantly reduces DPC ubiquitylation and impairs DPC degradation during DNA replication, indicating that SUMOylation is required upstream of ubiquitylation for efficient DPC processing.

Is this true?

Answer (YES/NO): NO